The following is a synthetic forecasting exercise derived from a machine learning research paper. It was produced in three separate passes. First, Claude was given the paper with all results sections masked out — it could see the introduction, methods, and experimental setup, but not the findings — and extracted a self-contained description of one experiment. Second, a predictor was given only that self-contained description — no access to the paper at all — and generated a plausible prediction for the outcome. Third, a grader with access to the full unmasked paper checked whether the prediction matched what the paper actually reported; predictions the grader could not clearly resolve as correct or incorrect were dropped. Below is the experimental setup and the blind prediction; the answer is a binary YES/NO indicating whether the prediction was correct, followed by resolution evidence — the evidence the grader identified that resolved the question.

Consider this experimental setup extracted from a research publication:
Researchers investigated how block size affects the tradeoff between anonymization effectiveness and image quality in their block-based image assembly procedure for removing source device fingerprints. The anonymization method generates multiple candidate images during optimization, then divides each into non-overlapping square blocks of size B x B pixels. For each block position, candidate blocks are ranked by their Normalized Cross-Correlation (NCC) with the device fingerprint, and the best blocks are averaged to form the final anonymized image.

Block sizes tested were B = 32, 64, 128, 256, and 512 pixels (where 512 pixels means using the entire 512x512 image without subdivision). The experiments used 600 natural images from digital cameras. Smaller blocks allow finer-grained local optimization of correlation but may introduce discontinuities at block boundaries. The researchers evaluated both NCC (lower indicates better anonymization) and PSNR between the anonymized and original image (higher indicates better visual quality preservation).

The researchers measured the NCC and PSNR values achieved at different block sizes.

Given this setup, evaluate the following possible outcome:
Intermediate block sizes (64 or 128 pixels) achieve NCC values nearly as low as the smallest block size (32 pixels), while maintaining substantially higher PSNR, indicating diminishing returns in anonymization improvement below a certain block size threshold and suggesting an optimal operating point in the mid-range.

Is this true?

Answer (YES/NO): NO